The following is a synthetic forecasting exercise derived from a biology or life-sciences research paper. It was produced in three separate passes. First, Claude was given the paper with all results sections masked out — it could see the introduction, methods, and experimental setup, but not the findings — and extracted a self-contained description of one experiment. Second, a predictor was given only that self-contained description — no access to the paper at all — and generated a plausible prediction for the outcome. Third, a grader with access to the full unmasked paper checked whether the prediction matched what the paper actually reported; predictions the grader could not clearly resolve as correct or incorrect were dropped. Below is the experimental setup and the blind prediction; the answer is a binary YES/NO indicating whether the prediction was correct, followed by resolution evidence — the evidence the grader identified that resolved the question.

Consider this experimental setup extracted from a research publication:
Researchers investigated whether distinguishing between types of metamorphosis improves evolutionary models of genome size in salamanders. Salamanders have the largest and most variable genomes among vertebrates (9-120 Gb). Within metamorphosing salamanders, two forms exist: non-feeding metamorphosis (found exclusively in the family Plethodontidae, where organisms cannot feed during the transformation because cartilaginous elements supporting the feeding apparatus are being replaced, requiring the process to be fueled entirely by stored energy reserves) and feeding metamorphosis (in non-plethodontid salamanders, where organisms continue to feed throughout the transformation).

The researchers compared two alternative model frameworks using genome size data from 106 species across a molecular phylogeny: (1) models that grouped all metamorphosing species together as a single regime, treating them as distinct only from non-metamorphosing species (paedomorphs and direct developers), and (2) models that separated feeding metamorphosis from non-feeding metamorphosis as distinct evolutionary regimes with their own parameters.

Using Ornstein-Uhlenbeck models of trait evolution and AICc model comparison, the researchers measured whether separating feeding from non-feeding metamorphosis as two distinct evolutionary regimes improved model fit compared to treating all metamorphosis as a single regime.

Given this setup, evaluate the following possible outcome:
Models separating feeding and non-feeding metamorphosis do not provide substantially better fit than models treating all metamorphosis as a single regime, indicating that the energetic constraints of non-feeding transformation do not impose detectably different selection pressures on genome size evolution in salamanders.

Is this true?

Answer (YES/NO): NO